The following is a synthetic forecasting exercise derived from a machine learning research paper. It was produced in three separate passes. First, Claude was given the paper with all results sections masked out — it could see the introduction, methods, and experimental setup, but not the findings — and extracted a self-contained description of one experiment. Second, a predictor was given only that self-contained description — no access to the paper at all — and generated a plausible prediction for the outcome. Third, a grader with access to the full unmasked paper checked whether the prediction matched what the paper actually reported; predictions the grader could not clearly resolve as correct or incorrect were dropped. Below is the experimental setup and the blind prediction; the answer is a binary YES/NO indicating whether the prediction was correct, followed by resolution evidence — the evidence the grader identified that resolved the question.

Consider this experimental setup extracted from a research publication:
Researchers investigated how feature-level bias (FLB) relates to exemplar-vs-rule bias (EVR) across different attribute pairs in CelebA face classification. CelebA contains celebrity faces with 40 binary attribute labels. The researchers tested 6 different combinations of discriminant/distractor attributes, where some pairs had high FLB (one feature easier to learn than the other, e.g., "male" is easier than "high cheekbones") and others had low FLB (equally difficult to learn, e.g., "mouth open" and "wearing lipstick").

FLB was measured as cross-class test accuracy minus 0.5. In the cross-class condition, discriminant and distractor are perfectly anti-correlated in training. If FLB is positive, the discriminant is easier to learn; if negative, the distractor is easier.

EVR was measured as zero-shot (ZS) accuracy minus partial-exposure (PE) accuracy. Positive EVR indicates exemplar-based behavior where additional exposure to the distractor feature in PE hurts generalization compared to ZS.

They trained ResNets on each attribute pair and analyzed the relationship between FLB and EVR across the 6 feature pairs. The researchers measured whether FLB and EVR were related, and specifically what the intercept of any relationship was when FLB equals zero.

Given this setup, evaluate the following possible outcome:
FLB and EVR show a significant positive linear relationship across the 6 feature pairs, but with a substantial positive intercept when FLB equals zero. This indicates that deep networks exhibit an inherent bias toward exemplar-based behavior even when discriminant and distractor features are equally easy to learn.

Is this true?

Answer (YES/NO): YES